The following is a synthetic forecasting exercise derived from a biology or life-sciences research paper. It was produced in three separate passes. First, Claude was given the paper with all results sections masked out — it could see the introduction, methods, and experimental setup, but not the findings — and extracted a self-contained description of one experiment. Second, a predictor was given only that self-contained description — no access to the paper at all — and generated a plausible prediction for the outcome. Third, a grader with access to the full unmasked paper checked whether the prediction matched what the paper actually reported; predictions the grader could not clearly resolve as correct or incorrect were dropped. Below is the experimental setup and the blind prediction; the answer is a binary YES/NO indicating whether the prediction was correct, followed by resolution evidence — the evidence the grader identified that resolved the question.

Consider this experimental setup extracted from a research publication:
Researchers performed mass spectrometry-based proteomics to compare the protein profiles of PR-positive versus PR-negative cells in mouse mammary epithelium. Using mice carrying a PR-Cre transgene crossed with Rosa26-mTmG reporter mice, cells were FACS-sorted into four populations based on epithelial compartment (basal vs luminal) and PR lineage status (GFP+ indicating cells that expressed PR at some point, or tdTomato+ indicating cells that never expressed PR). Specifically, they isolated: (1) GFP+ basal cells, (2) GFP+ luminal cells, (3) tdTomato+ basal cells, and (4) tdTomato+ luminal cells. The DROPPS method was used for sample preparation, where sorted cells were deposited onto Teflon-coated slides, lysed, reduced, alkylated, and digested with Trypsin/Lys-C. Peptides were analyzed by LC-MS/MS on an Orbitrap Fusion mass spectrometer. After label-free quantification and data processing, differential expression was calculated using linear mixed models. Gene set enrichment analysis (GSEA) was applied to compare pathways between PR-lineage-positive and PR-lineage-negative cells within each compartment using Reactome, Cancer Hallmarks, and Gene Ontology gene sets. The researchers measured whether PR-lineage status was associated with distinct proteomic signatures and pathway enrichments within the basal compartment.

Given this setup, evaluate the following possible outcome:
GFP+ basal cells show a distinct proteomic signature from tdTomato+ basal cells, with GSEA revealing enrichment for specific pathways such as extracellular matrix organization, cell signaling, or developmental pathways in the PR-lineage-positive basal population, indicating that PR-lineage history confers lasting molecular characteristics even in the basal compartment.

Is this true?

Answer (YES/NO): NO